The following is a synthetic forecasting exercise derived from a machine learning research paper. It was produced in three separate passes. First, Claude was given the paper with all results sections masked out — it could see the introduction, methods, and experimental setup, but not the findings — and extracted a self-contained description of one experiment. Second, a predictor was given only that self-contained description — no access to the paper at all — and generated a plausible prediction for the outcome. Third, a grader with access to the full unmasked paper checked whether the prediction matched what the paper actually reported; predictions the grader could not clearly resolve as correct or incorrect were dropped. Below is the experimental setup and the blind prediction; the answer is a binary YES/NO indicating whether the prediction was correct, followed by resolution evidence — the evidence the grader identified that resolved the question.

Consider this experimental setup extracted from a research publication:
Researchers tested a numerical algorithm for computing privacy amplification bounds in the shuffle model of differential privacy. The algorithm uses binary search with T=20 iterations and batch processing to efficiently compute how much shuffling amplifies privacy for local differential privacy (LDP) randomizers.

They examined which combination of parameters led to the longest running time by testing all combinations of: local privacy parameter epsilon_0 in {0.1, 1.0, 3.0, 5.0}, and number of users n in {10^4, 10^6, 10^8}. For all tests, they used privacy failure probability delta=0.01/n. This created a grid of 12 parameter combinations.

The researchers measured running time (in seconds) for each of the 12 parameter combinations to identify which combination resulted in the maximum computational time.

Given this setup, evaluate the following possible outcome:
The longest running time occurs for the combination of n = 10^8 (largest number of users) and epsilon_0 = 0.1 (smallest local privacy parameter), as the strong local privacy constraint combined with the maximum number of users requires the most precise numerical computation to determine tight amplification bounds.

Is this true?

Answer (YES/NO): NO